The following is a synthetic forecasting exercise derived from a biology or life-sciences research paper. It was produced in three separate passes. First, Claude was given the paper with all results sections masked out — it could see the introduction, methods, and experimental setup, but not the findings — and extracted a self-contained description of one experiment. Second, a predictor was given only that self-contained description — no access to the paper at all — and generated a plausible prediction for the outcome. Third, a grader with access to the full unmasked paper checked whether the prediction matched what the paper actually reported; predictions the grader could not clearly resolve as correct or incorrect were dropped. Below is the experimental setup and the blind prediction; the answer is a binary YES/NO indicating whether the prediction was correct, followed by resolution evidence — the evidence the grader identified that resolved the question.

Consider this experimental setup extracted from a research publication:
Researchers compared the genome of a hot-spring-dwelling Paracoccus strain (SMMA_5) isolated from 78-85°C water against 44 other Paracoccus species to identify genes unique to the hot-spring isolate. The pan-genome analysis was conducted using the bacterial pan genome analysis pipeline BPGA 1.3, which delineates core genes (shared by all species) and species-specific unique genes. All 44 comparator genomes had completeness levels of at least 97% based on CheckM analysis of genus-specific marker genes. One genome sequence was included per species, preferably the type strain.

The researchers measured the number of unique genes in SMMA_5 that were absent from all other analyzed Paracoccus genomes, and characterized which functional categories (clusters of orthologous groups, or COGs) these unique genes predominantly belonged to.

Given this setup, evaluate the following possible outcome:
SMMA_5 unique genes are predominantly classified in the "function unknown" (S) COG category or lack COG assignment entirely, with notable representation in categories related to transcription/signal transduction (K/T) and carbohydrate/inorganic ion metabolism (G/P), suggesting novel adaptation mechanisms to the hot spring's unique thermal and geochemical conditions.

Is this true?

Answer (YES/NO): NO